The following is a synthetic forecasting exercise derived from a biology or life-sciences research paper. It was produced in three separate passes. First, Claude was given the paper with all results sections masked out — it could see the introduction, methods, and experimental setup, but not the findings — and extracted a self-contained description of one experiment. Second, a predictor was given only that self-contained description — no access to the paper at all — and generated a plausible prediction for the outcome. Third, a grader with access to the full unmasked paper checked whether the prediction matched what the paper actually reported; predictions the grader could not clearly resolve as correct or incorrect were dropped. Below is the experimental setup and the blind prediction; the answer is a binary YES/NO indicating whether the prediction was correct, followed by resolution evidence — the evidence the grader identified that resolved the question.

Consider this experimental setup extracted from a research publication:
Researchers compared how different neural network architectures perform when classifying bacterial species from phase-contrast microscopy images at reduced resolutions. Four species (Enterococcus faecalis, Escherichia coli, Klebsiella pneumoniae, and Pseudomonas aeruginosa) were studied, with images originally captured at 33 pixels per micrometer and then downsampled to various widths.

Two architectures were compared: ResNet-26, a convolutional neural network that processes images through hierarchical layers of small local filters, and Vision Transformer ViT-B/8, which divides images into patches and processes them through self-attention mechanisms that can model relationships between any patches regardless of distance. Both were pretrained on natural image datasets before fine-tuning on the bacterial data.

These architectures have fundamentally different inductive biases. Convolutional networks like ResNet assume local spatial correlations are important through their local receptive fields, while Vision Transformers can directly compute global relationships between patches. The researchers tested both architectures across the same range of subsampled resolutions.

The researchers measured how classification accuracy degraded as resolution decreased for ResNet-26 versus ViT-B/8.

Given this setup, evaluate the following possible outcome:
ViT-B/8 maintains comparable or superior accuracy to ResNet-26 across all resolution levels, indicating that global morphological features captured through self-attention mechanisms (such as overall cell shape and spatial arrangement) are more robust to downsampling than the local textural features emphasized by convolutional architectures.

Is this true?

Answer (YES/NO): YES